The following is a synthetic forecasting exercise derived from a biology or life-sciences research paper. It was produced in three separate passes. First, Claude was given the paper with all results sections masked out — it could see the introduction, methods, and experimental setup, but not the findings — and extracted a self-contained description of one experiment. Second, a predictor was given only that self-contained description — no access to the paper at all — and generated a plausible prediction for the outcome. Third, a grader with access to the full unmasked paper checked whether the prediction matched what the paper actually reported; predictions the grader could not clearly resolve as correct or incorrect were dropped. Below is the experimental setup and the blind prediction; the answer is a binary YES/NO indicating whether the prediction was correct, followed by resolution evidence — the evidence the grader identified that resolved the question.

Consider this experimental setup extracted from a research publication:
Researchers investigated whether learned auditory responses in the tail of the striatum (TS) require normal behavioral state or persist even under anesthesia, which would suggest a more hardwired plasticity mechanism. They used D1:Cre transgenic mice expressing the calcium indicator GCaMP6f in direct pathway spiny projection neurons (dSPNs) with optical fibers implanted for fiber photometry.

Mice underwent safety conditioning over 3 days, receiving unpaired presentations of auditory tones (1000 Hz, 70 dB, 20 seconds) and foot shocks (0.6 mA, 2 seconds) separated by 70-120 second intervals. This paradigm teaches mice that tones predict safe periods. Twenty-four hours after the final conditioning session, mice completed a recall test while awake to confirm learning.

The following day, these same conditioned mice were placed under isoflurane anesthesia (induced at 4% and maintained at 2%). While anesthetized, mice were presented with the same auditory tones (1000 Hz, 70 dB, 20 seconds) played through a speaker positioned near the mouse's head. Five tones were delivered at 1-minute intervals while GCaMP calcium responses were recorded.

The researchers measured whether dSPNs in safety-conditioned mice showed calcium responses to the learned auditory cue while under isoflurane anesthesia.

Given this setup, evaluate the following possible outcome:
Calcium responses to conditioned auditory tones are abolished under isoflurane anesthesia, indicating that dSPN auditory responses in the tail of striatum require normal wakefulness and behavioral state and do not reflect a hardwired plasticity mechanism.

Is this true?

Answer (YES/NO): NO